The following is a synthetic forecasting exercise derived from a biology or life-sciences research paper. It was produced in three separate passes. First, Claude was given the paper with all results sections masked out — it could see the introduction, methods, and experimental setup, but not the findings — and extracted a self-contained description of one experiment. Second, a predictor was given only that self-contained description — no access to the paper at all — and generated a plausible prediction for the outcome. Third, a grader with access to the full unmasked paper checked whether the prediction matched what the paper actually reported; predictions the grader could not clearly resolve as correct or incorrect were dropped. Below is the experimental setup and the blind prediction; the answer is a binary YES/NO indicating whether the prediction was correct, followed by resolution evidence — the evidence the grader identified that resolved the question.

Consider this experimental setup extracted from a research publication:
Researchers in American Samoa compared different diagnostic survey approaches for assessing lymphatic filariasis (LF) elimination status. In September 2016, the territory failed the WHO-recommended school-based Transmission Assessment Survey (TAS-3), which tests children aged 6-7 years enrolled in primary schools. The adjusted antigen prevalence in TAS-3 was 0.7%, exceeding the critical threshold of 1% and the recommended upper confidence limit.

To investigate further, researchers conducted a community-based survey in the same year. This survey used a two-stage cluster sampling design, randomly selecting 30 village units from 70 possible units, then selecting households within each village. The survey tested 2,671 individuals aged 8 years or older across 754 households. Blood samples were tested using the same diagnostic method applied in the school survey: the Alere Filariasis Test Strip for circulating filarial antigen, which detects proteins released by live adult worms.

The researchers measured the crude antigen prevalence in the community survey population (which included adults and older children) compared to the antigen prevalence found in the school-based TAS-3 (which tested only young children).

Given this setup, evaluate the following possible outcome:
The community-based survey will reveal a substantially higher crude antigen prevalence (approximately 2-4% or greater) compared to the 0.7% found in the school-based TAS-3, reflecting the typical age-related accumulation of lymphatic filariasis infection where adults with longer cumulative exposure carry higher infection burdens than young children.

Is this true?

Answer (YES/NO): YES